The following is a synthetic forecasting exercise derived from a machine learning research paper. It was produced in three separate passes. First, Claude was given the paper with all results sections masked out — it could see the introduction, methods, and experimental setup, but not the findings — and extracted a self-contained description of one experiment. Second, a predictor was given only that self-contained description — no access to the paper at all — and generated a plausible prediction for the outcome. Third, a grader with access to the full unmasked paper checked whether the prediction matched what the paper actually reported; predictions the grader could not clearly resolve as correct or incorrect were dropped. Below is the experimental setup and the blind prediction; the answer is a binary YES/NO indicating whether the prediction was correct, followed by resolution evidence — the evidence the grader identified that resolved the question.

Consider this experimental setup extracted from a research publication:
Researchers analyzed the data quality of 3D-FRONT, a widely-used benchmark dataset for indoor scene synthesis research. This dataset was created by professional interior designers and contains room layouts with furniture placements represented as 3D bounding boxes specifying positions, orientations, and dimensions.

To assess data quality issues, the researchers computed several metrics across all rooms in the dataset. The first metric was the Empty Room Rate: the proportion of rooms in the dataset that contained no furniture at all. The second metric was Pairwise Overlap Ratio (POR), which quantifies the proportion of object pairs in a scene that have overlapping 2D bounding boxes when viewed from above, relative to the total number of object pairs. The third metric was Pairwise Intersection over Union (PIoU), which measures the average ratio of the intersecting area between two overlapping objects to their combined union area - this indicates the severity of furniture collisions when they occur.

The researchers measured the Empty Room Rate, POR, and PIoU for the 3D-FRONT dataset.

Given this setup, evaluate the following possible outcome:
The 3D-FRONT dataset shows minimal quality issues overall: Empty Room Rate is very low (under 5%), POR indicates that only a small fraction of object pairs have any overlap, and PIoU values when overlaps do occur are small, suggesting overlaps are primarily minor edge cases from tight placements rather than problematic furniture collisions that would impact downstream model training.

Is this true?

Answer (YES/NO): NO